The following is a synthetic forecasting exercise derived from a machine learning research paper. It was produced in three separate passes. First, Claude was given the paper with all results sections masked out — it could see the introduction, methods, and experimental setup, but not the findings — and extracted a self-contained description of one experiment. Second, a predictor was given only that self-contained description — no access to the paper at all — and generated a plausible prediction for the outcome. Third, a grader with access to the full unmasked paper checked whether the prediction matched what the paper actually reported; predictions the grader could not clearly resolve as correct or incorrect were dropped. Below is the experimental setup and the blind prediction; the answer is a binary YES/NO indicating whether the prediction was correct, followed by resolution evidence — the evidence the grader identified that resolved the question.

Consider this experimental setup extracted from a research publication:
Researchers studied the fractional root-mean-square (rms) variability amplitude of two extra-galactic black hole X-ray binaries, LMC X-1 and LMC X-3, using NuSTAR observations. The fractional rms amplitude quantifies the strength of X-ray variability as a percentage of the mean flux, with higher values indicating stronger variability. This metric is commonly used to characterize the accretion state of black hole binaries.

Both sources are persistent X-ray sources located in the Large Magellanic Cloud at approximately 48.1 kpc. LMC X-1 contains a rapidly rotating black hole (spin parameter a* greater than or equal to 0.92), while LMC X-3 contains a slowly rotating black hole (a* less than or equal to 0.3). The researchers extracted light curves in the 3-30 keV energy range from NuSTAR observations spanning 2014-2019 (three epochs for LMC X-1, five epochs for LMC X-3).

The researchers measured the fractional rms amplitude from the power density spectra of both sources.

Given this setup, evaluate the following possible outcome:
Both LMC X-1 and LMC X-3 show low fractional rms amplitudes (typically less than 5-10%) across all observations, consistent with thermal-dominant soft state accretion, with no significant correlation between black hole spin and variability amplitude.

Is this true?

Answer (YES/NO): YES